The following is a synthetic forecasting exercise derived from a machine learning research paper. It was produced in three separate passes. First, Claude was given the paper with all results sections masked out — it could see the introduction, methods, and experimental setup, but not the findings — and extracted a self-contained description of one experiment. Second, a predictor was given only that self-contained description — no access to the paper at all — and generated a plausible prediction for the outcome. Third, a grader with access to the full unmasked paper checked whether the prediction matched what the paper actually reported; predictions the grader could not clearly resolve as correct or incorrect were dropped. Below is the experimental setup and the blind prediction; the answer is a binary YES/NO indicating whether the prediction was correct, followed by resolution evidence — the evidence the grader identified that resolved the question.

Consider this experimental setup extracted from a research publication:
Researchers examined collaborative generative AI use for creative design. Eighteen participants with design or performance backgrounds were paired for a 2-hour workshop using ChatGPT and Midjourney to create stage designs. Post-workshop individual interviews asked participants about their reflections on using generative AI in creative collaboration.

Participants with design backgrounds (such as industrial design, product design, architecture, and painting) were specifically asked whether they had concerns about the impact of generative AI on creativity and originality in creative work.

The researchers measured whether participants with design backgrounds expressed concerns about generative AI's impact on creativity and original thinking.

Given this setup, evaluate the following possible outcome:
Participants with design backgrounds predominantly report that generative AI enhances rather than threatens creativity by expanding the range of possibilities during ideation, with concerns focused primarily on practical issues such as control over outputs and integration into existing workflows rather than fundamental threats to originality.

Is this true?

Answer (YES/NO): NO